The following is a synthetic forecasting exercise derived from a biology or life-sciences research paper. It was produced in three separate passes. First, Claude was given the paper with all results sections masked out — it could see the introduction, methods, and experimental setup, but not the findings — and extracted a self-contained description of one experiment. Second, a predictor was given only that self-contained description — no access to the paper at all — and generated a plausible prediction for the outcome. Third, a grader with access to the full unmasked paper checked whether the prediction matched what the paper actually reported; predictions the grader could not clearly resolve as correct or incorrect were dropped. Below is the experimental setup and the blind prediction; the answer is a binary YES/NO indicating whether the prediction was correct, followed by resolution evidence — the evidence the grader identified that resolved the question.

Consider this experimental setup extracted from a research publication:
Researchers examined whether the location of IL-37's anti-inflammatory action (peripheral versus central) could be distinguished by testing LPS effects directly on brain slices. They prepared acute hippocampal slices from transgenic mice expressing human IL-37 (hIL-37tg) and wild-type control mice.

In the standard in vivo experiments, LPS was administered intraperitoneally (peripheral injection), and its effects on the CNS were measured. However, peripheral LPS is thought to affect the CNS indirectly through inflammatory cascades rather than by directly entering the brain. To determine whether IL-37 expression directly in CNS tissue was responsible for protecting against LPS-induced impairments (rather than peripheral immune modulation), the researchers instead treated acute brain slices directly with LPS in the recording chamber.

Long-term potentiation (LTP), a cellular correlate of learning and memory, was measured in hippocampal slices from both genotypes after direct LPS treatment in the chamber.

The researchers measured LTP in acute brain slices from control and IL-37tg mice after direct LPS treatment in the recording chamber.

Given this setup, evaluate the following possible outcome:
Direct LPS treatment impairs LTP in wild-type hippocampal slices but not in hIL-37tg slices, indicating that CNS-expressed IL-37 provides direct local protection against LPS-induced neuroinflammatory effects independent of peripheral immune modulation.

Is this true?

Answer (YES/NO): YES